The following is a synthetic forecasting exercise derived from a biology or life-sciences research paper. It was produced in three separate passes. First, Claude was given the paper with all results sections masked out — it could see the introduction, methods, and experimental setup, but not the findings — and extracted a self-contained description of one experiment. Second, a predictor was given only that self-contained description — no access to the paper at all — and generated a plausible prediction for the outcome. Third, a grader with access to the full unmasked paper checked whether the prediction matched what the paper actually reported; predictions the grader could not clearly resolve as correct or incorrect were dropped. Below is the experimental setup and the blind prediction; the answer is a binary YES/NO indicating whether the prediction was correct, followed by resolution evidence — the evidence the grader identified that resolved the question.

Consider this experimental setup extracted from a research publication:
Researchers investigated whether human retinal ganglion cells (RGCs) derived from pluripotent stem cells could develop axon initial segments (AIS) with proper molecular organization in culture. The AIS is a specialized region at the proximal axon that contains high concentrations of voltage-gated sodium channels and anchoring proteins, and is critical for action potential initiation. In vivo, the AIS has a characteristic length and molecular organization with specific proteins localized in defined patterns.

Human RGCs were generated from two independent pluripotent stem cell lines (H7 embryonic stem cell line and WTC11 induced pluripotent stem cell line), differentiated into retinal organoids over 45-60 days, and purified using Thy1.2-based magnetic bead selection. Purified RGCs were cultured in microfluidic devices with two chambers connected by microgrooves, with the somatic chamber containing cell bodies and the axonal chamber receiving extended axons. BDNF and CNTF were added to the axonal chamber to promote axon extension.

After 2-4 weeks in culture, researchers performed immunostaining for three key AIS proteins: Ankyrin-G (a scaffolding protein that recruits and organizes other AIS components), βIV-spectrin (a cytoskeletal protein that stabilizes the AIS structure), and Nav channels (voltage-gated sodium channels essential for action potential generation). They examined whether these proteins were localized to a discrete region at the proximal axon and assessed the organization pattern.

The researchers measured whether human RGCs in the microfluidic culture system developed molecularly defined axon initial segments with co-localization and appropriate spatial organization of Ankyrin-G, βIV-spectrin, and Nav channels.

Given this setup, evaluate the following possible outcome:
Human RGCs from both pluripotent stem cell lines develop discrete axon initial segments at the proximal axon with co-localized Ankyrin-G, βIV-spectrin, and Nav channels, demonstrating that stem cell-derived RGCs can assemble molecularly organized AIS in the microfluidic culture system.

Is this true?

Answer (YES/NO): YES